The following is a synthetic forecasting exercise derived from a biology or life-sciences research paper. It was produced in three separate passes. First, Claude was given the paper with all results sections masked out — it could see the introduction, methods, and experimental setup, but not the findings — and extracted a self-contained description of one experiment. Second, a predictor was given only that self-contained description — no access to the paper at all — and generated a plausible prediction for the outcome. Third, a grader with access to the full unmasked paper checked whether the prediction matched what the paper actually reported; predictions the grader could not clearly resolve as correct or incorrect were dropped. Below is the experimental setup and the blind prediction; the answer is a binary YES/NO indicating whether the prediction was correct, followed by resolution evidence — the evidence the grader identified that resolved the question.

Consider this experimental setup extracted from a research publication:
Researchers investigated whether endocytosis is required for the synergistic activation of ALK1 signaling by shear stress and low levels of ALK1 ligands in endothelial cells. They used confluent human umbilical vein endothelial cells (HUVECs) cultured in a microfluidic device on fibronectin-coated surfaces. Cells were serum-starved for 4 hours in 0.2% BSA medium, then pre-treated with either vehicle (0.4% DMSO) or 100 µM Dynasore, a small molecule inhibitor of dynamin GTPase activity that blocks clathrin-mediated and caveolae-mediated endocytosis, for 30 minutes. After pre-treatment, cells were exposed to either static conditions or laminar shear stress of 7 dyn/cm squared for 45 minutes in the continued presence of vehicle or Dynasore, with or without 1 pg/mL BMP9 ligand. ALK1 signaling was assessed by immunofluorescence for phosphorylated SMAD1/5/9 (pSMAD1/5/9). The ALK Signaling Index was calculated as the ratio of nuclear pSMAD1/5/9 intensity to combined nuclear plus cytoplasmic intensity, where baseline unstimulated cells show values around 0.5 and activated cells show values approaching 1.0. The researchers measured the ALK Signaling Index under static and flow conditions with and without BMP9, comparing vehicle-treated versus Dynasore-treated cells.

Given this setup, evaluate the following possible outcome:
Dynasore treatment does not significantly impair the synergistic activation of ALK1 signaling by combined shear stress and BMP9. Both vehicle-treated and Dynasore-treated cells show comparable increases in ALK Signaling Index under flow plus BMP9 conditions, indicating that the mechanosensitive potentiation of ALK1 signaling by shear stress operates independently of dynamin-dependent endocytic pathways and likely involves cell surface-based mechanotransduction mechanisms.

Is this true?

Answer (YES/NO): YES